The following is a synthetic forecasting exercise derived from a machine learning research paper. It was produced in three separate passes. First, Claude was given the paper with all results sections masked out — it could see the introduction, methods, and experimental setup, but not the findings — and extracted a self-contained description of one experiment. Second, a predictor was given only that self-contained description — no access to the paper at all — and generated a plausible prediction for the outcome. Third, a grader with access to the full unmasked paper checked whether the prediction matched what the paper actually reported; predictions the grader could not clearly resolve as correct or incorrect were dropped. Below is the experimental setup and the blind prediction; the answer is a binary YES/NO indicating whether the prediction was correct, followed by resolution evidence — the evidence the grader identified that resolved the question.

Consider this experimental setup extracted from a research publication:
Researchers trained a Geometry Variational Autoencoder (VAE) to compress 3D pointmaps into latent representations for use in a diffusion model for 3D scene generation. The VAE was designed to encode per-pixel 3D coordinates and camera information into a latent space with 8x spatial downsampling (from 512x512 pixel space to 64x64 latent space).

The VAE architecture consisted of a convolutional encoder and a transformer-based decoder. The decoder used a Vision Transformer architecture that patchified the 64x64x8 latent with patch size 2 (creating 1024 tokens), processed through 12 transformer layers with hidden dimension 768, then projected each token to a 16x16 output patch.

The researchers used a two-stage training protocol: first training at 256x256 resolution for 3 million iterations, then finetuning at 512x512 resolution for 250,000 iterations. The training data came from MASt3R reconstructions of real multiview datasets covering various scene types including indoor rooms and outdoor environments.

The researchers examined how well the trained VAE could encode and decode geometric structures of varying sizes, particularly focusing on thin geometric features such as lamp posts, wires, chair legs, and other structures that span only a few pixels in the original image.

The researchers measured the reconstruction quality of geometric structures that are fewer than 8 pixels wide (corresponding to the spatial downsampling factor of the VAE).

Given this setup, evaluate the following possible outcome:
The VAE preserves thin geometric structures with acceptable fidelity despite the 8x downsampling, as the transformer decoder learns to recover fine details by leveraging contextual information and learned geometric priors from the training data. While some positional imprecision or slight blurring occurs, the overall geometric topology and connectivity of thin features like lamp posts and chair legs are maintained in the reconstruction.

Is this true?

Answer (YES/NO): NO